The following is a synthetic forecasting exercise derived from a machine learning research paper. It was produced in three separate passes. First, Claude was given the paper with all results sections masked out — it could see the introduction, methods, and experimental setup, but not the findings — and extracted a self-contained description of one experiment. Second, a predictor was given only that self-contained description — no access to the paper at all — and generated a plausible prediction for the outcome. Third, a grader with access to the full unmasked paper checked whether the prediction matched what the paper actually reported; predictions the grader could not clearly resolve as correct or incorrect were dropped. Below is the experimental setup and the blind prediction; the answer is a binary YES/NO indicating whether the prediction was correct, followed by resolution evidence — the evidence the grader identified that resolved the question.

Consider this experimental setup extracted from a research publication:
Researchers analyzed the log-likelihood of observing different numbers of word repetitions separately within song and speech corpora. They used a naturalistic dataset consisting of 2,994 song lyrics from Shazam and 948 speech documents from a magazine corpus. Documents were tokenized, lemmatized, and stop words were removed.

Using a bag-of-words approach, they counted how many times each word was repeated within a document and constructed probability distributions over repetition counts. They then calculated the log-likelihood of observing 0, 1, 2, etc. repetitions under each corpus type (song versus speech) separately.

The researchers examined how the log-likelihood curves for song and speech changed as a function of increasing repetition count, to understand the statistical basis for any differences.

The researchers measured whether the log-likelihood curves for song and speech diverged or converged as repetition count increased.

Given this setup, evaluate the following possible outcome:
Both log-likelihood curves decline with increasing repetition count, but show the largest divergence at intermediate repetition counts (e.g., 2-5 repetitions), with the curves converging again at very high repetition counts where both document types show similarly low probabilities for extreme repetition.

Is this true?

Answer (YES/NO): NO